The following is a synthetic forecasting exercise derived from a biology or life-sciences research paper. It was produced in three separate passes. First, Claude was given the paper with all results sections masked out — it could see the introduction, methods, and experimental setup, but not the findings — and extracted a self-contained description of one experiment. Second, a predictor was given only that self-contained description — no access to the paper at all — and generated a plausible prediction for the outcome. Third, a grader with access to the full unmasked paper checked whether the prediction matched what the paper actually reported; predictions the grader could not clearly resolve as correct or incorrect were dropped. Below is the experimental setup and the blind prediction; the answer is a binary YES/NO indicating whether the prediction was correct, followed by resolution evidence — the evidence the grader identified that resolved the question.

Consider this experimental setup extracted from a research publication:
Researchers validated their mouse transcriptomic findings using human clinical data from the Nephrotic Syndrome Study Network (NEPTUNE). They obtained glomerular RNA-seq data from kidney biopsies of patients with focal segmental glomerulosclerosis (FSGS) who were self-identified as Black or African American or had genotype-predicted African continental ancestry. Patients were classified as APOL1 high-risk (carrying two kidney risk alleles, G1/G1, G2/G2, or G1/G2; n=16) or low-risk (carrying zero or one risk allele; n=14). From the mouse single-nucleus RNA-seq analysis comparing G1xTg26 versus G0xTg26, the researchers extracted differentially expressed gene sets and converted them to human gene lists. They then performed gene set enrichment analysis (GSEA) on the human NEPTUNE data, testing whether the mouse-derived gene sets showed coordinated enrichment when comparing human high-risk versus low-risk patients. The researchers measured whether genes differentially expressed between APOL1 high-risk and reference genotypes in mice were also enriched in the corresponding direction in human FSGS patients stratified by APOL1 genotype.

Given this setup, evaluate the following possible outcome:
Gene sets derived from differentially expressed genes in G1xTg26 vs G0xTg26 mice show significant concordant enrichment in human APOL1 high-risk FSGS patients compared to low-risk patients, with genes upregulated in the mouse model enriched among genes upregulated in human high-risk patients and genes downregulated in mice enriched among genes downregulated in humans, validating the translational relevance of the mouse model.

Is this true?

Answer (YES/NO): YES